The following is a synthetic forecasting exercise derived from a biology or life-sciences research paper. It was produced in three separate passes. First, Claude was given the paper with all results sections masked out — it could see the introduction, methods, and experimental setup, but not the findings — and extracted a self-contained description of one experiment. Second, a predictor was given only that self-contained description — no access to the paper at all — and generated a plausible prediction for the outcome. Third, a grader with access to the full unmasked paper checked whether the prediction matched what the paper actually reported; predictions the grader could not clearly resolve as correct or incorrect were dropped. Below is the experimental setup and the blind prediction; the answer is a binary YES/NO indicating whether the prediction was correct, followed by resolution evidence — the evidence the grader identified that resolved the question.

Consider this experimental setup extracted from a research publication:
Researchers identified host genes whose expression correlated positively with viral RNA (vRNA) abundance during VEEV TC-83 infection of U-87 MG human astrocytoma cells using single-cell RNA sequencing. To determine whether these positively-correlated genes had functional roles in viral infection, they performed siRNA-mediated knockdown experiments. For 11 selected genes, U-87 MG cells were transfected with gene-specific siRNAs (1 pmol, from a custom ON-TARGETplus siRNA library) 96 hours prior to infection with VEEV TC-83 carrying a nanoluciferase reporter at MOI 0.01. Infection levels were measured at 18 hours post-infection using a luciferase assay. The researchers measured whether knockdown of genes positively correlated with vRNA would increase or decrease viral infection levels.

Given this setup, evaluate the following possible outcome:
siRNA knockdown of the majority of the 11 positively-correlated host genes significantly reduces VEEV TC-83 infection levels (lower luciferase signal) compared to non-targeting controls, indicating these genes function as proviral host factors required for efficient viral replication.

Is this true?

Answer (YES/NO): NO